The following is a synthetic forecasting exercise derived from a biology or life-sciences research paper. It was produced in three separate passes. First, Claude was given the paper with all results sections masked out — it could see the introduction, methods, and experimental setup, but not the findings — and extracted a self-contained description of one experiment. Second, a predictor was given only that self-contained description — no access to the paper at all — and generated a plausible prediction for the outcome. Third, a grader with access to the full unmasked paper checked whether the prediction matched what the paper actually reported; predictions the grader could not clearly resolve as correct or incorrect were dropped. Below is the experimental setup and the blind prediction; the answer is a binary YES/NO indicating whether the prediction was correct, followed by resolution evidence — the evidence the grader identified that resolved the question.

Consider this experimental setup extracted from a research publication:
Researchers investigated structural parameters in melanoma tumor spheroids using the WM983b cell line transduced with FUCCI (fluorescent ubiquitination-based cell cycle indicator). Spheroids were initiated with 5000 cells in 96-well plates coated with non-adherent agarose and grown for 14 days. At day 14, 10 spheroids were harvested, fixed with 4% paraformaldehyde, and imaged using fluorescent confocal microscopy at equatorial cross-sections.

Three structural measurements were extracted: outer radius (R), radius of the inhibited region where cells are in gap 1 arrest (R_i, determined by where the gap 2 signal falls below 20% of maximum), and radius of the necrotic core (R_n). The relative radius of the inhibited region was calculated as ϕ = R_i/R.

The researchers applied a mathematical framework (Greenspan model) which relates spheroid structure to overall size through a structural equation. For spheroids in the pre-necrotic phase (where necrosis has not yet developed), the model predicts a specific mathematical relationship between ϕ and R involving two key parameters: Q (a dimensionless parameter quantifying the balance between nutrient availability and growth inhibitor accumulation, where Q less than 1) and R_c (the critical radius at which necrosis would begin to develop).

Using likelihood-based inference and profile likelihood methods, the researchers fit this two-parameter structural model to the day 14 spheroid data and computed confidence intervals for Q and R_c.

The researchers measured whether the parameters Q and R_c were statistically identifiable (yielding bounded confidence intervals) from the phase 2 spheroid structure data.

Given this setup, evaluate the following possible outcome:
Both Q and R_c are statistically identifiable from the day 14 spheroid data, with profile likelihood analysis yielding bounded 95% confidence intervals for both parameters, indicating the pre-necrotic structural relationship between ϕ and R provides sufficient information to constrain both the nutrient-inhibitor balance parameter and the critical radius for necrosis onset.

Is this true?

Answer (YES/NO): YES